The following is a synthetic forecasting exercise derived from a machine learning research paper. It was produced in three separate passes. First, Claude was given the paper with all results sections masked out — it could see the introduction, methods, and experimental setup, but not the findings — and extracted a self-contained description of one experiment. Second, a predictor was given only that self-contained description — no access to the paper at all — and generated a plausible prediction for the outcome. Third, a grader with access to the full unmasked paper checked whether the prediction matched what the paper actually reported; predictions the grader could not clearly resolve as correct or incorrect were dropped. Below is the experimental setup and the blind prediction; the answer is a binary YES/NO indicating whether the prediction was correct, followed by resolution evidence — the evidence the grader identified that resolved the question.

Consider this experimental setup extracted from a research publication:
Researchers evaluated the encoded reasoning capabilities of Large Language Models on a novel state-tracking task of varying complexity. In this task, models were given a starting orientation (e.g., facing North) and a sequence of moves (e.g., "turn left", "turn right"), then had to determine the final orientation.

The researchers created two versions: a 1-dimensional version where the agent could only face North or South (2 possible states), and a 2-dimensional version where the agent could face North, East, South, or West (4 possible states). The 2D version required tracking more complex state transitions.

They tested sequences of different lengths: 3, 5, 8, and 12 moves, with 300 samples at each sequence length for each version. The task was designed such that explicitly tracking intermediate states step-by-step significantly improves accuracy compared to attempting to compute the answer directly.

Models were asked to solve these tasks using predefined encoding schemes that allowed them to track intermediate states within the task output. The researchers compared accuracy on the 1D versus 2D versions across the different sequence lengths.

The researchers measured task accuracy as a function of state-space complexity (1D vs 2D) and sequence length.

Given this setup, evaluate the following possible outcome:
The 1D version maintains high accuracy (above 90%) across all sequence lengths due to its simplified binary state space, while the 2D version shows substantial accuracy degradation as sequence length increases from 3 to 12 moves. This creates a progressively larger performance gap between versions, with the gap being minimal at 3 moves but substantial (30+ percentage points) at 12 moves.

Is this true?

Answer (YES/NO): NO